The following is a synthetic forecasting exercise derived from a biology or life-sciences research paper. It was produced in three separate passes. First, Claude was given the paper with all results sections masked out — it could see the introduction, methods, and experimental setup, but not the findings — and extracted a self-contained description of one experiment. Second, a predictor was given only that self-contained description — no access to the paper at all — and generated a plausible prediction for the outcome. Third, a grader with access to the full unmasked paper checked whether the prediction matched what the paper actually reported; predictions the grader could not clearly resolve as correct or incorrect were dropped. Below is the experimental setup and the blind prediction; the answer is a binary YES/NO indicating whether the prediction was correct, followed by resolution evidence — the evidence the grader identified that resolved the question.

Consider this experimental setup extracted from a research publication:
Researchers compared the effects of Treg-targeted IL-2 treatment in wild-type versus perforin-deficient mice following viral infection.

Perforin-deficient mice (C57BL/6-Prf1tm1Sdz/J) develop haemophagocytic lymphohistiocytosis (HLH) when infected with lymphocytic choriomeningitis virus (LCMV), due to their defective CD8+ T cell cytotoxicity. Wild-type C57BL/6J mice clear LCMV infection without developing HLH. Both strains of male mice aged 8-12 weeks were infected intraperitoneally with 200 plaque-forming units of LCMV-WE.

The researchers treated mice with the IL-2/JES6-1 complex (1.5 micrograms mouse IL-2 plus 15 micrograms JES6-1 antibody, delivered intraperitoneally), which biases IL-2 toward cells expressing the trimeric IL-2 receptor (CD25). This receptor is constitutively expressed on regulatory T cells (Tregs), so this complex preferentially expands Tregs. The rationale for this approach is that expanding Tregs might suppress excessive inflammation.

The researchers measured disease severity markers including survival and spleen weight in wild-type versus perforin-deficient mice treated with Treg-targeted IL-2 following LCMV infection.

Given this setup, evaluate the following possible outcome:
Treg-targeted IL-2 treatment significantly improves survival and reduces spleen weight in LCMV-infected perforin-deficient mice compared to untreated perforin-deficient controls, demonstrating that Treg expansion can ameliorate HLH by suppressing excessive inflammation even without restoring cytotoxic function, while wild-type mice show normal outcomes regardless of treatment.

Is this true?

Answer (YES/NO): NO